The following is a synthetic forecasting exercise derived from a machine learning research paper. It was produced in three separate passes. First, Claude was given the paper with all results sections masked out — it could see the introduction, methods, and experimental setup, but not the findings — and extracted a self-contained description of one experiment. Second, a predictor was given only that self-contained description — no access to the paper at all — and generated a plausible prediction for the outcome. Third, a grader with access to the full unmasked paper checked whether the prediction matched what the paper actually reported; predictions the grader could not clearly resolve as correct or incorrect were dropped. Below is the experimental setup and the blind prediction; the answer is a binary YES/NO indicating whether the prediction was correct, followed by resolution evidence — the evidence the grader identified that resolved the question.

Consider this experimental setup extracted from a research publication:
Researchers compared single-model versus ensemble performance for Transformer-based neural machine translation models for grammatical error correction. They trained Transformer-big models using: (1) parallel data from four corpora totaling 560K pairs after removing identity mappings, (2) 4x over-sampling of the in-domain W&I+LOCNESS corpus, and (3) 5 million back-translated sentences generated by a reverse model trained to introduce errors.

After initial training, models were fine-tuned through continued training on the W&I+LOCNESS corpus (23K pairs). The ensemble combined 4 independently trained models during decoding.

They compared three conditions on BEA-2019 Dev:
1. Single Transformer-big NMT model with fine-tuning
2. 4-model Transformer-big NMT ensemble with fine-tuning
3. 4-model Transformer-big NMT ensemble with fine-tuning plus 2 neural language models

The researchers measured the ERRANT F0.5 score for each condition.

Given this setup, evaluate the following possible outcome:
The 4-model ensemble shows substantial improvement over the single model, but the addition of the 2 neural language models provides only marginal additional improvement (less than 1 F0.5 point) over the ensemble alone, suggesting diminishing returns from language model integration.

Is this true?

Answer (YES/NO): YES